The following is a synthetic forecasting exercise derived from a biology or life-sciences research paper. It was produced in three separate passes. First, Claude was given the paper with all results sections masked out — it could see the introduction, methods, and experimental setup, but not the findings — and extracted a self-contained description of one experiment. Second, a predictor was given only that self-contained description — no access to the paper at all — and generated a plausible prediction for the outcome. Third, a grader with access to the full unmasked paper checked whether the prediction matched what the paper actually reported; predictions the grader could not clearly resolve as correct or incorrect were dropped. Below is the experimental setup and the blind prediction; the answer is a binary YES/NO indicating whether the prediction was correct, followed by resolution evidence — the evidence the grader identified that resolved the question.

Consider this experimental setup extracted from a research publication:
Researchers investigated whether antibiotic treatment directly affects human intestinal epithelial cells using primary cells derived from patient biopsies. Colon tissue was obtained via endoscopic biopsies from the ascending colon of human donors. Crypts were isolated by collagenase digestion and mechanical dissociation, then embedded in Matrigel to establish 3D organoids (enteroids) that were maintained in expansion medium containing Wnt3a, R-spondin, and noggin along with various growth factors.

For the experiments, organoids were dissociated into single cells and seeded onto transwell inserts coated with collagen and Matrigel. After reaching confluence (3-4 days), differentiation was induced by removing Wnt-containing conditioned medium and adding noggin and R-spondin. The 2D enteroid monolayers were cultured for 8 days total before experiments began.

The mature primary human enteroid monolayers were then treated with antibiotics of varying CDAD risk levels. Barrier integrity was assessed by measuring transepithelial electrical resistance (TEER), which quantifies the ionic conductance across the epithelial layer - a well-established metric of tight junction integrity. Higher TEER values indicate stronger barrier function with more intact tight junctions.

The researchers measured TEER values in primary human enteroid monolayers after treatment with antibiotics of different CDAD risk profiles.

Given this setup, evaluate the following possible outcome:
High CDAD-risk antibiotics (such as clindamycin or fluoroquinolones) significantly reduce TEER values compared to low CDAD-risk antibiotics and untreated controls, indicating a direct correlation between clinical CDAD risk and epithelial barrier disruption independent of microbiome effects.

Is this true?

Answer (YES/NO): NO